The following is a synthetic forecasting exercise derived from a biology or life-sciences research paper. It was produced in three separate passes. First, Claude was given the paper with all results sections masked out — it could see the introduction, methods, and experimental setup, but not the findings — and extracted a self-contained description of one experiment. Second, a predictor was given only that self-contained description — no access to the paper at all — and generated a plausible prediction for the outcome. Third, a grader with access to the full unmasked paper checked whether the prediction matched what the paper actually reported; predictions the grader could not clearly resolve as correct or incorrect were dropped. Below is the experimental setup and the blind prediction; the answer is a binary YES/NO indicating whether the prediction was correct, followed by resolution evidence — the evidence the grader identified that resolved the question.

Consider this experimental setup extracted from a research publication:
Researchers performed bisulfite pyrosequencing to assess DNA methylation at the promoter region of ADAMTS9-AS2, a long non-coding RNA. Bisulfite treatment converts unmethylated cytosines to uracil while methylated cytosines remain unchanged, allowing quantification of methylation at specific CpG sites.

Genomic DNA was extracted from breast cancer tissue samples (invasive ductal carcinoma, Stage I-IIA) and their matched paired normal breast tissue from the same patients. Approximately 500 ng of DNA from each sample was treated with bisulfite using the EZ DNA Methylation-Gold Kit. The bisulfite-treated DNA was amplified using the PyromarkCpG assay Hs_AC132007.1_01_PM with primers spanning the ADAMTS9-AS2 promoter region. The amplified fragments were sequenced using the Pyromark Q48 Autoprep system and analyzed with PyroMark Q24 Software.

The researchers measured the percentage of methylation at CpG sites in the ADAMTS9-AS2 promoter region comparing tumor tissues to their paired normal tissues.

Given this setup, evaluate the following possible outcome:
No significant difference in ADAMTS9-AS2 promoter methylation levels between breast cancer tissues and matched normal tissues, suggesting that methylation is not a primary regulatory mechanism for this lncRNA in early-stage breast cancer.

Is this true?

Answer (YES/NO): NO